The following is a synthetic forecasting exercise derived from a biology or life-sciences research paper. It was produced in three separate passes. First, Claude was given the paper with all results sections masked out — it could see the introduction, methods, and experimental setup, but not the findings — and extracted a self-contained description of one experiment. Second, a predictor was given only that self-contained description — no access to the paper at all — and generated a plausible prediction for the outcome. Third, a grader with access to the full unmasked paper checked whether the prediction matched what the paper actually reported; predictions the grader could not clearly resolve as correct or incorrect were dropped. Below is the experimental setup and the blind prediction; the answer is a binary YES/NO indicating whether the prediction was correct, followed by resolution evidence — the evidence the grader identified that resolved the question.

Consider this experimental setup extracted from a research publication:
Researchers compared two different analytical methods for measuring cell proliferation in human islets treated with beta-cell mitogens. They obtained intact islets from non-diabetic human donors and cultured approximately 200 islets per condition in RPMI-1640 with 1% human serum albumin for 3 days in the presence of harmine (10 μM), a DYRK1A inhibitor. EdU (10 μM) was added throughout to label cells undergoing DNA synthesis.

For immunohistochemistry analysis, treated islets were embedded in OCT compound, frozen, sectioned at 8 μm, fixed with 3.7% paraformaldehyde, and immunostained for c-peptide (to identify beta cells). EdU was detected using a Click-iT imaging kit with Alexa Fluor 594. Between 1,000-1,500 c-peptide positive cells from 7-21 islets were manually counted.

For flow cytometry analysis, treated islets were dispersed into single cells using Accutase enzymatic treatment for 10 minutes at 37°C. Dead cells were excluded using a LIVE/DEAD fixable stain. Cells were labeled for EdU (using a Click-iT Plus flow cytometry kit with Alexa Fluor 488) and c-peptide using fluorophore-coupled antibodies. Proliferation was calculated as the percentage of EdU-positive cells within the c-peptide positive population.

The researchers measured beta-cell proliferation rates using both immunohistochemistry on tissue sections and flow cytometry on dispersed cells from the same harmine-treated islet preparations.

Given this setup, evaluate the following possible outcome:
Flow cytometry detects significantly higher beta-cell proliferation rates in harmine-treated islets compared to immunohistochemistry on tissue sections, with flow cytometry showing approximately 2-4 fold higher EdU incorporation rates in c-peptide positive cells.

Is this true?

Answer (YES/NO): NO